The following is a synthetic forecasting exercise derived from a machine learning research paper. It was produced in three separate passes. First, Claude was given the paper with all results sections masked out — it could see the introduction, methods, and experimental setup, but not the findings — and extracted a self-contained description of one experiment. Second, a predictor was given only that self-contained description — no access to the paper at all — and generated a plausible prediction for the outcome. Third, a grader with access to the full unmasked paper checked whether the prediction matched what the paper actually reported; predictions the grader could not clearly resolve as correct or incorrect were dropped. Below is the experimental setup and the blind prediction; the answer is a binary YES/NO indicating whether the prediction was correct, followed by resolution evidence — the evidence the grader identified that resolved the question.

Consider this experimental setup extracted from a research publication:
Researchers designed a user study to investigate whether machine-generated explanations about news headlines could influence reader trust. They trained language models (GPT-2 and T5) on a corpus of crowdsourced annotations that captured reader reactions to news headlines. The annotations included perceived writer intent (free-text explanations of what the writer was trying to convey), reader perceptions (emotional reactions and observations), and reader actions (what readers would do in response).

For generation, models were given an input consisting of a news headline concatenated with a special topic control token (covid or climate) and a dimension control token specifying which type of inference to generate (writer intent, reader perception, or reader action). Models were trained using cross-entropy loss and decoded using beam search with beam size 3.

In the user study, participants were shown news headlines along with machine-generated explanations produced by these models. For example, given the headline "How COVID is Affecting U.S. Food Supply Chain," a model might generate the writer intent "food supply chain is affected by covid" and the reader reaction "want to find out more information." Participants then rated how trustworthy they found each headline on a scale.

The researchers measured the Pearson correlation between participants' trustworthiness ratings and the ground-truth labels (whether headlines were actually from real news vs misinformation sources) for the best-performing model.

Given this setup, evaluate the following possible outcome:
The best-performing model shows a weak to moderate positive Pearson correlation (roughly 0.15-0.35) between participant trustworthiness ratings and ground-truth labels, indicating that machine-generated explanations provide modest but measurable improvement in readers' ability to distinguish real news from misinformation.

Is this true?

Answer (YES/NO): YES